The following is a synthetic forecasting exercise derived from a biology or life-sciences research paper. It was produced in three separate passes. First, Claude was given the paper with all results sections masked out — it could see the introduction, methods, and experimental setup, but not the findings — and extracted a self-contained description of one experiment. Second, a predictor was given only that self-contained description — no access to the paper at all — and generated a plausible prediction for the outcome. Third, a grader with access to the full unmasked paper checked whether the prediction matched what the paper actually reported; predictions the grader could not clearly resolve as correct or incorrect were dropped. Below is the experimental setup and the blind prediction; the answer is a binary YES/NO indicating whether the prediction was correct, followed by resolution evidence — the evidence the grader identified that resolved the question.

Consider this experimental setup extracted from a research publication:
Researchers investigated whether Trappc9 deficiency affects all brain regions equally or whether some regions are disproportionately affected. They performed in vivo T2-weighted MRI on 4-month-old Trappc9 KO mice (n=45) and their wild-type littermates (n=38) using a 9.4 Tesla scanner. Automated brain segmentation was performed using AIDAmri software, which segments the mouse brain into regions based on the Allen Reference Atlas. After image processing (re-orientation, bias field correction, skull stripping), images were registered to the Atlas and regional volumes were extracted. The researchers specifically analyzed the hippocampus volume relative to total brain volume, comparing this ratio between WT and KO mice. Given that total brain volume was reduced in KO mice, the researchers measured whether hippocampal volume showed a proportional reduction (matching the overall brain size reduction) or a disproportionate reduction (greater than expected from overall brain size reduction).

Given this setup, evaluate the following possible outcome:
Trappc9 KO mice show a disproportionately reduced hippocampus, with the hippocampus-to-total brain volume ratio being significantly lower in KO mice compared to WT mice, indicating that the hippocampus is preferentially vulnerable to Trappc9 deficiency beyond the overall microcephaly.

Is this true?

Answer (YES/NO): YES